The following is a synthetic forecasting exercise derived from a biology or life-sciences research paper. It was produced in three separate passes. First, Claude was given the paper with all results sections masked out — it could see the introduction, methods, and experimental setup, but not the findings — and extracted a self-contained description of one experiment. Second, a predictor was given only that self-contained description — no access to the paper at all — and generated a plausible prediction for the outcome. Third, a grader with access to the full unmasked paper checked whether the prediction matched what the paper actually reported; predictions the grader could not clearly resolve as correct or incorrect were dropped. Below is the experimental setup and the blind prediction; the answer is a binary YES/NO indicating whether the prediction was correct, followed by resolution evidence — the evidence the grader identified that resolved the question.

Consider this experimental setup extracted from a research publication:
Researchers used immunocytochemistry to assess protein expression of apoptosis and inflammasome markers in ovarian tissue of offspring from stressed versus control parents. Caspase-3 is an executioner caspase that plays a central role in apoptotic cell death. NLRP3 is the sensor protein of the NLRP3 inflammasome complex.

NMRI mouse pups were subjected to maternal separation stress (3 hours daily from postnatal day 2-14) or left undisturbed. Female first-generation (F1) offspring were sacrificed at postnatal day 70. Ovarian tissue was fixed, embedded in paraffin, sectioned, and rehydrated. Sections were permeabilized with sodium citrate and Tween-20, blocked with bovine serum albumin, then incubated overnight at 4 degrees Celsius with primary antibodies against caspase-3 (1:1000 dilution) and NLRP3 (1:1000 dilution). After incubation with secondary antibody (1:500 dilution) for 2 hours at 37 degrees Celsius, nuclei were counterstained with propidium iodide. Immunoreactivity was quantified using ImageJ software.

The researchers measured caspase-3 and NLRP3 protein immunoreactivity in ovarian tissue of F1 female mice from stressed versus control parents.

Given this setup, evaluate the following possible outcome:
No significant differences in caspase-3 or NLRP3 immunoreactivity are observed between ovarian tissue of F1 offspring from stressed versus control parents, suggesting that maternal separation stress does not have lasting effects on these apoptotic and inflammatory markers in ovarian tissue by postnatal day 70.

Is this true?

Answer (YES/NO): NO